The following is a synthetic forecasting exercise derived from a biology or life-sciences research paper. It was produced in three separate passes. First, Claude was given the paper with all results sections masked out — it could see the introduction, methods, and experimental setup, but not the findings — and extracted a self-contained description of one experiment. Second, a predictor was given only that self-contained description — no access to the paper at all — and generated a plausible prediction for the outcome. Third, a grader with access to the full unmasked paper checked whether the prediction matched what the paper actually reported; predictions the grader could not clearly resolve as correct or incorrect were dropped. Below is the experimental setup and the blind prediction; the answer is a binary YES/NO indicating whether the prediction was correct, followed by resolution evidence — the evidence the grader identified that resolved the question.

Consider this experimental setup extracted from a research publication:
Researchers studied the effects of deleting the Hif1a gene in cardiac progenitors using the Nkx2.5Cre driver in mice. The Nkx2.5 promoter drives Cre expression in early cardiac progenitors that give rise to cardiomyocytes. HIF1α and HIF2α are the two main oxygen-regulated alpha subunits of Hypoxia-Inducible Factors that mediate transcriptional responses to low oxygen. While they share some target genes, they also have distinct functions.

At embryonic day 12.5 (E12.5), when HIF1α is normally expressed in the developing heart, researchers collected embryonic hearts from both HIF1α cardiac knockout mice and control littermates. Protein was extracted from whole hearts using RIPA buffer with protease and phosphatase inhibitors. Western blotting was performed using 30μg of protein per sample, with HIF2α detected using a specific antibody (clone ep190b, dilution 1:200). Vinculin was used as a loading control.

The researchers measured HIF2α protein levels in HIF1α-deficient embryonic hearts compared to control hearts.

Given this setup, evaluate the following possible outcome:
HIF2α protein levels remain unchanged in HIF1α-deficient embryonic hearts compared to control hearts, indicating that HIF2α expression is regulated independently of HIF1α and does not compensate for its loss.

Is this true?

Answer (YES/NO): NO